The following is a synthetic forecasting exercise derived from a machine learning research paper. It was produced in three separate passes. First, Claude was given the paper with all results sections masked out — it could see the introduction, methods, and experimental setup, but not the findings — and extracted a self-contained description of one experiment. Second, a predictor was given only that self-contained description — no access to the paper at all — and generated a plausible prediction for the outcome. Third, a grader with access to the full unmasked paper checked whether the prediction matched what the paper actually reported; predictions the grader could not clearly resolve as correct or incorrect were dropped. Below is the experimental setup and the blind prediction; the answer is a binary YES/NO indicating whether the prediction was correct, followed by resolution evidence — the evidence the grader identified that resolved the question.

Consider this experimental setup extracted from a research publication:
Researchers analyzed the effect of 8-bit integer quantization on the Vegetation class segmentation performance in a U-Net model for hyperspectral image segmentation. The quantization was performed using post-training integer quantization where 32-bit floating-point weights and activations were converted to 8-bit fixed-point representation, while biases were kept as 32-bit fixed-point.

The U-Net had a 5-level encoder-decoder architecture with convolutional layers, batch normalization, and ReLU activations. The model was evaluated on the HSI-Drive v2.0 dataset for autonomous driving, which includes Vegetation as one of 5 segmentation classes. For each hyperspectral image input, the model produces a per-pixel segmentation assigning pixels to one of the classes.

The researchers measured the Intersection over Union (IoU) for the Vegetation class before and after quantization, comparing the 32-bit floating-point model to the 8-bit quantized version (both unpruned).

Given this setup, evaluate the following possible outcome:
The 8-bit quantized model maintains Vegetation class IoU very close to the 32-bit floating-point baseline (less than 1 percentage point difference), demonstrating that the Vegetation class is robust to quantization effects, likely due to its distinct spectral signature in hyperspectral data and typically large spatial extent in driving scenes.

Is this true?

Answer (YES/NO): YES